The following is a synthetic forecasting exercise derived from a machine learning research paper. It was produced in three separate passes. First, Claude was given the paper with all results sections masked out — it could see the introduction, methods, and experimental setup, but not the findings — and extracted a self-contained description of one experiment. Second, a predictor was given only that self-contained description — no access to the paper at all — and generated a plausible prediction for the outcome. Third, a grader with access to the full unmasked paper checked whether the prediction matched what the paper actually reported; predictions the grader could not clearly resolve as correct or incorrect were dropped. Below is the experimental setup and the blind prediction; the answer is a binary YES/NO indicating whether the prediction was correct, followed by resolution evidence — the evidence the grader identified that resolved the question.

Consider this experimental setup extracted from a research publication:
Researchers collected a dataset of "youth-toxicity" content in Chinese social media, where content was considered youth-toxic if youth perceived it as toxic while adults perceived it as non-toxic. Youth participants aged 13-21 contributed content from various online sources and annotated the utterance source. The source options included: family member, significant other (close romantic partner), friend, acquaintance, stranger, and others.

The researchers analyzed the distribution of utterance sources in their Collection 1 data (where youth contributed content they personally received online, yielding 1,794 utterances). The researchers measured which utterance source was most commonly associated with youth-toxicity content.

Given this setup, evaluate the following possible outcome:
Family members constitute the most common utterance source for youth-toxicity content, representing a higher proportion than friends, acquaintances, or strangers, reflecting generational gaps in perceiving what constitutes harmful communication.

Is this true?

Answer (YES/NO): NO